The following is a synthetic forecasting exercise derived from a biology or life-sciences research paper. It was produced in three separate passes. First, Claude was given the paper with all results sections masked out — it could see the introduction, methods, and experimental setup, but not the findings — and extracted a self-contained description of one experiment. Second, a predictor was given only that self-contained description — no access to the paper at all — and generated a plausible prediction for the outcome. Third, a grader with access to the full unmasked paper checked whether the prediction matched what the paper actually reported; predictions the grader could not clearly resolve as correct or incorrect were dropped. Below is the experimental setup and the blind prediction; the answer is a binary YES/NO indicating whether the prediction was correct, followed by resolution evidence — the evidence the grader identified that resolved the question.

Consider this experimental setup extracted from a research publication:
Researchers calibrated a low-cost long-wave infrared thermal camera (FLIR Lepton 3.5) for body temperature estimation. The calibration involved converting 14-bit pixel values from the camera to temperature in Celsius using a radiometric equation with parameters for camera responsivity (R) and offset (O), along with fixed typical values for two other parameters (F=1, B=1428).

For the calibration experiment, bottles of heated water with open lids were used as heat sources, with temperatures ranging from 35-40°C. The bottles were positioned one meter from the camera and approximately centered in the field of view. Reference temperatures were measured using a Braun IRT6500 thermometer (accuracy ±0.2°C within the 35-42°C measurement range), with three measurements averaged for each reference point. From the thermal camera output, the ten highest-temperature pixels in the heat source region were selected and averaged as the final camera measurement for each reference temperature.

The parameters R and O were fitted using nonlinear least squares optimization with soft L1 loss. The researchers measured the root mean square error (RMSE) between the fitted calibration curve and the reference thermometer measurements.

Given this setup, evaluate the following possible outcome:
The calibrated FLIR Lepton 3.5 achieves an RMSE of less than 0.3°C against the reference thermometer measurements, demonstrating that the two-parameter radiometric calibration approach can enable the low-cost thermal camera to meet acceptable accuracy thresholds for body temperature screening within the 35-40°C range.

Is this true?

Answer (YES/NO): NO